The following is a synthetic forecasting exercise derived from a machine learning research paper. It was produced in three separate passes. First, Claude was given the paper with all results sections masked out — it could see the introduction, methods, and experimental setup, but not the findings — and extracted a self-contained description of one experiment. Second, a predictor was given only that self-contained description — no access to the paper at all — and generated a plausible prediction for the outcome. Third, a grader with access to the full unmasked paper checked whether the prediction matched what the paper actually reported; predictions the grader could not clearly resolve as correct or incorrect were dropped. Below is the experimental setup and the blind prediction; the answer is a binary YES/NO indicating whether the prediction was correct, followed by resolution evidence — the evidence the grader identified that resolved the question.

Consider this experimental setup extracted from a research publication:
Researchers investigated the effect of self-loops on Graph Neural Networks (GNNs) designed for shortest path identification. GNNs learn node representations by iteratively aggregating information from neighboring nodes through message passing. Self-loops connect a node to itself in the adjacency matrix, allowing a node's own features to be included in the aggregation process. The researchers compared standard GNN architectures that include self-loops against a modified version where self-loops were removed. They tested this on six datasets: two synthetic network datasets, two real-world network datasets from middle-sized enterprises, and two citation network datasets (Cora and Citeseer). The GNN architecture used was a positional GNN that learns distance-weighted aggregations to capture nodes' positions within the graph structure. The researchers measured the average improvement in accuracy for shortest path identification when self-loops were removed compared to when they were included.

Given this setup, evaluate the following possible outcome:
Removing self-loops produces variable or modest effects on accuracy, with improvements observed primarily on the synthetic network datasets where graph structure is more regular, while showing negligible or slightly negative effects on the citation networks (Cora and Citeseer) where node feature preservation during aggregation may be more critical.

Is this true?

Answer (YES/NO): NO